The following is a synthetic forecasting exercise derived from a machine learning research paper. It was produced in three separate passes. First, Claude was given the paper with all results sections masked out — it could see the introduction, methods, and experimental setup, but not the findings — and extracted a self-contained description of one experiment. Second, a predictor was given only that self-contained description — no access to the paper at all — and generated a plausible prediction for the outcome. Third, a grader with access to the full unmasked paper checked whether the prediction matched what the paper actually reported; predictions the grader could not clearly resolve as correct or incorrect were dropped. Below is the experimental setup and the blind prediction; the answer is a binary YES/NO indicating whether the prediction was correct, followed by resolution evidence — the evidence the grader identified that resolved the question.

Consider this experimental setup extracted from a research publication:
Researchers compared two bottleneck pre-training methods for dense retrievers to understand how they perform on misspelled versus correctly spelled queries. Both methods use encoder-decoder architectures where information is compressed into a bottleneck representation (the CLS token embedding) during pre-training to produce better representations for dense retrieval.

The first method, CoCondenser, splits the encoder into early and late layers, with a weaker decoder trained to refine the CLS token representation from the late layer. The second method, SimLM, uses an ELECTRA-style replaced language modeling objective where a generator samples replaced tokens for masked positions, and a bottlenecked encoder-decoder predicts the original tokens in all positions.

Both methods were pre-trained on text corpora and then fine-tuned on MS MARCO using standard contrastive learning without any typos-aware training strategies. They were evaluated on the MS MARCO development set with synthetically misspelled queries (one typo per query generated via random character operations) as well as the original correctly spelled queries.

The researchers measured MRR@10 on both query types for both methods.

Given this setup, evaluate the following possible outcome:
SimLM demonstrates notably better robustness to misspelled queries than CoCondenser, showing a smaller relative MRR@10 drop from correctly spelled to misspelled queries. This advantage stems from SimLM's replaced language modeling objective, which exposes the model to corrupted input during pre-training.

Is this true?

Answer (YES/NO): NO